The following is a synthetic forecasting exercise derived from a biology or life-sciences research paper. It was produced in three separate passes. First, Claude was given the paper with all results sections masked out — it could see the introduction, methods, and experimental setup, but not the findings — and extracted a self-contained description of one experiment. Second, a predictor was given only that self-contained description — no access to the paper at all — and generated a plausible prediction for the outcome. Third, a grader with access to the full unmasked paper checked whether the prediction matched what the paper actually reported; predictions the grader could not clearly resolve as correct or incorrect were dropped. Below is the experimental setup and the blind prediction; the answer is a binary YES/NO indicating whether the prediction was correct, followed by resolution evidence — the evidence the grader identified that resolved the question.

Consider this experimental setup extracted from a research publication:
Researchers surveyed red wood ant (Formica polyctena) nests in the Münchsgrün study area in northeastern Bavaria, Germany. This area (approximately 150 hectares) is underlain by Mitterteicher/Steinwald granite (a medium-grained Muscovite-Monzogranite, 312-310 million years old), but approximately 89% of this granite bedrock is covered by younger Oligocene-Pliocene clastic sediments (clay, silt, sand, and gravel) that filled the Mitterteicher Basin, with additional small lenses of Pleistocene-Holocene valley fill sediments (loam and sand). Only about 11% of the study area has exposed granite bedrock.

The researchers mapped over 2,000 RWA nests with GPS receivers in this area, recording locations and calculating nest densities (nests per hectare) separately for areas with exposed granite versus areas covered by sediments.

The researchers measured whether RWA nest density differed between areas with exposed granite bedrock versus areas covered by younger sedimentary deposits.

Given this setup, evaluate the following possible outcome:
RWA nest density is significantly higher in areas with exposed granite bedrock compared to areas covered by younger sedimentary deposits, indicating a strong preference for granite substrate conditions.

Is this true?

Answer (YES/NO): NO